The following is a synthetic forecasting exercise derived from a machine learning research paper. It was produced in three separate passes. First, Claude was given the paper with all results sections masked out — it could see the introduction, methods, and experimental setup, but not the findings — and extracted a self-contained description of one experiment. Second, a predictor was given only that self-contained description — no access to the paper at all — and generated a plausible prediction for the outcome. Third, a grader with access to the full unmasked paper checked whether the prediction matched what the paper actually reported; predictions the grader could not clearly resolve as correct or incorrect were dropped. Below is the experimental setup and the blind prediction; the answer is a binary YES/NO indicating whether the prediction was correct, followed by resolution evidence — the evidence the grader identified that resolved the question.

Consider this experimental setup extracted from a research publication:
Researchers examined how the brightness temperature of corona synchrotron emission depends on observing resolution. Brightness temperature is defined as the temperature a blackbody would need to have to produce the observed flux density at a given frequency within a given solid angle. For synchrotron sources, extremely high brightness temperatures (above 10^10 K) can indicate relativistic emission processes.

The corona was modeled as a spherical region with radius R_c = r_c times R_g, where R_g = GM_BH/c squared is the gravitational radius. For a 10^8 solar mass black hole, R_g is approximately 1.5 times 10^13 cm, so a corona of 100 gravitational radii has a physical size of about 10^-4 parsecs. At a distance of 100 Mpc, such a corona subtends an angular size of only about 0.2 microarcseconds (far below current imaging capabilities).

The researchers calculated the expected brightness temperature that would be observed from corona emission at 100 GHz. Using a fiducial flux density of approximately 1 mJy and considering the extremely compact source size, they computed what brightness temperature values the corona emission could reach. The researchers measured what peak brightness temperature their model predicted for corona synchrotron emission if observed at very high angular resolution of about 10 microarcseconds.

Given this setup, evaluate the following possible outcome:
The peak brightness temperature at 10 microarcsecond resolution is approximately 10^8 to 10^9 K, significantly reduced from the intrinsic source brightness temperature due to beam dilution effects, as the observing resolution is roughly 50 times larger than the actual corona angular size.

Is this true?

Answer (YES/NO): YES